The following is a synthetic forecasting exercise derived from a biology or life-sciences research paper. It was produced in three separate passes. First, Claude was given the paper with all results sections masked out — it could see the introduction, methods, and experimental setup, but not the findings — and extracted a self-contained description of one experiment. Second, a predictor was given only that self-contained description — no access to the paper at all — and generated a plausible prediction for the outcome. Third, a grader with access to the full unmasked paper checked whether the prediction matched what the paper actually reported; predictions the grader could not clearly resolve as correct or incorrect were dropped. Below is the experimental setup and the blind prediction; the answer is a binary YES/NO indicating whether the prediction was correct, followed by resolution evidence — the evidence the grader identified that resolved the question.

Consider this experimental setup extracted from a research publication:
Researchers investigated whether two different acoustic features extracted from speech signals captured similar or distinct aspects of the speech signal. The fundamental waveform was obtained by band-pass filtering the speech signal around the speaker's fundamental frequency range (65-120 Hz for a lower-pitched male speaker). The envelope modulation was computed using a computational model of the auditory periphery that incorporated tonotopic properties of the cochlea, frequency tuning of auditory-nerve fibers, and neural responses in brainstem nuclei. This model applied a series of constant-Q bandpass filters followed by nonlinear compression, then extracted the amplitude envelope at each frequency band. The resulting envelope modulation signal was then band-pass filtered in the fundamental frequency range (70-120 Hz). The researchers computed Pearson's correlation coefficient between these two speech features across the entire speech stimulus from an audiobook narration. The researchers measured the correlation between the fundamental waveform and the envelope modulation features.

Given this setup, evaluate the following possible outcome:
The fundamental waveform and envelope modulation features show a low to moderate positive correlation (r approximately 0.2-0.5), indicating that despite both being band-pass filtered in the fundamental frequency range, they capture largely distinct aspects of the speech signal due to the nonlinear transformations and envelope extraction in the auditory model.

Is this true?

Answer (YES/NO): NO